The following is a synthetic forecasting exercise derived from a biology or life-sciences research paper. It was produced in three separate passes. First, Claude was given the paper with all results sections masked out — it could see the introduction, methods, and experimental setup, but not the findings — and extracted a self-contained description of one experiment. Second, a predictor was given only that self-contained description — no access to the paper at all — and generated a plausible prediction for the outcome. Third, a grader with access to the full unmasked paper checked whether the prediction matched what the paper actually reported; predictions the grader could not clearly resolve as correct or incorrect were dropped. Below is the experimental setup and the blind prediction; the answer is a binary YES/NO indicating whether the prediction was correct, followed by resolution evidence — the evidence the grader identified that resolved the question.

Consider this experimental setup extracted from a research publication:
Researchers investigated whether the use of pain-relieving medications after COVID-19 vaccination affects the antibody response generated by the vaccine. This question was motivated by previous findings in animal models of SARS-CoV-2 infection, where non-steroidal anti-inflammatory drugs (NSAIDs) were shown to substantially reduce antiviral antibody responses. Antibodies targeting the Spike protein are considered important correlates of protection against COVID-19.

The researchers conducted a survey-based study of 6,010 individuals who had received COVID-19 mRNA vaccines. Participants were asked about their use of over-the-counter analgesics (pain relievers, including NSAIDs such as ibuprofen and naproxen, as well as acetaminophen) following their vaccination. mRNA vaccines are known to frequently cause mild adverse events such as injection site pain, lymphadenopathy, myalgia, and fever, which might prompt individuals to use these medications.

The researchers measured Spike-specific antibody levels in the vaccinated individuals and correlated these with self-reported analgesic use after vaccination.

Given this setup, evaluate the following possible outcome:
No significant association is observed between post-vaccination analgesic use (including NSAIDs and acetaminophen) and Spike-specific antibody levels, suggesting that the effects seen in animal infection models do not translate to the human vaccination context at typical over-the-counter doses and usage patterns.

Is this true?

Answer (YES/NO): NO